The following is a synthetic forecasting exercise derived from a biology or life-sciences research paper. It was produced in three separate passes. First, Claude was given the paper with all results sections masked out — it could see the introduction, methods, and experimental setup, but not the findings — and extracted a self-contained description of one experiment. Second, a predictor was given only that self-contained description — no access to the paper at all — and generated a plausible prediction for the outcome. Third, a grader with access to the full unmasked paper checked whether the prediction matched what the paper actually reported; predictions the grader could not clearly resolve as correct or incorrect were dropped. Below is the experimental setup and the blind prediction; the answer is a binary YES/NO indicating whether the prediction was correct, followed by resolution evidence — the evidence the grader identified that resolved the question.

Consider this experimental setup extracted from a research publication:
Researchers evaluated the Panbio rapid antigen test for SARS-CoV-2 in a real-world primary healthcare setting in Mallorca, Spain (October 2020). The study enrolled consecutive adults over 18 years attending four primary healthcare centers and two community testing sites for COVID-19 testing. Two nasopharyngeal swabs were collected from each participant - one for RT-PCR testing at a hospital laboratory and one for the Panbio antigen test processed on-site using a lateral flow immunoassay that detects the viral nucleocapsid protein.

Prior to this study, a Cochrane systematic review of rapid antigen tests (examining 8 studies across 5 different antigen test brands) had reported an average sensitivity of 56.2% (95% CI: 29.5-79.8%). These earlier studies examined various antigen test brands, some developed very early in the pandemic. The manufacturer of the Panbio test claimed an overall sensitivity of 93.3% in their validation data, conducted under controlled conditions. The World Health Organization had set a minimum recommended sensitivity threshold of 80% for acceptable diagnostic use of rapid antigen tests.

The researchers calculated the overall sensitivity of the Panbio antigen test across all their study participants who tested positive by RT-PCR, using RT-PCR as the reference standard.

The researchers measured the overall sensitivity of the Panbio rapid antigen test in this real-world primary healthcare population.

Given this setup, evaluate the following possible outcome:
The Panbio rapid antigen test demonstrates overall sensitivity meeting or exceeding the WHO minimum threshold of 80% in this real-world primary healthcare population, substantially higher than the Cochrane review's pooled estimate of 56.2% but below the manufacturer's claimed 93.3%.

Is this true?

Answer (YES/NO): NO